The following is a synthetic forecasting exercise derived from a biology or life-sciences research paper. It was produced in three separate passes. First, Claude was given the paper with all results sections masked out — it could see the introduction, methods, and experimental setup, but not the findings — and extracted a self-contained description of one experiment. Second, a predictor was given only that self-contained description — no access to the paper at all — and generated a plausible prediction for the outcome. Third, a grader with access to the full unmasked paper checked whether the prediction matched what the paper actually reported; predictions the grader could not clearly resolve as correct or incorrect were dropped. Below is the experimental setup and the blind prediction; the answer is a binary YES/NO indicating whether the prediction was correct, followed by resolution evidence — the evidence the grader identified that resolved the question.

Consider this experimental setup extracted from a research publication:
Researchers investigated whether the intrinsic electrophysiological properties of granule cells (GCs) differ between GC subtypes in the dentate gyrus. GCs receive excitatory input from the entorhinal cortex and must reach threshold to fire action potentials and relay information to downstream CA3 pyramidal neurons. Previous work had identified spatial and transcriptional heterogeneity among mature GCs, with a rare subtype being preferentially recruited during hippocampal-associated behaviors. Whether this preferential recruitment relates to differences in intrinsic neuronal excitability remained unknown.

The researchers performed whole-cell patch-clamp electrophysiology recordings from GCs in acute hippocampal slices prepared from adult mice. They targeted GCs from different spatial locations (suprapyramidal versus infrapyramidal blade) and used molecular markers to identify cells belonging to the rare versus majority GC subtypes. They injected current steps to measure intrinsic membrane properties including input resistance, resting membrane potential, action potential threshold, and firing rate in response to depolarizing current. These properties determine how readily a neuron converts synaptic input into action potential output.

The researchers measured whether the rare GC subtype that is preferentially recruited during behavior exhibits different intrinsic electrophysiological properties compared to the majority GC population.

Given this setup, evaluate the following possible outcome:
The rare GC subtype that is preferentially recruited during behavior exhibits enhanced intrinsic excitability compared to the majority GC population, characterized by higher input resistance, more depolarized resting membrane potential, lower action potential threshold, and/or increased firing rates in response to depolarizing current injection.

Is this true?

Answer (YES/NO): NO